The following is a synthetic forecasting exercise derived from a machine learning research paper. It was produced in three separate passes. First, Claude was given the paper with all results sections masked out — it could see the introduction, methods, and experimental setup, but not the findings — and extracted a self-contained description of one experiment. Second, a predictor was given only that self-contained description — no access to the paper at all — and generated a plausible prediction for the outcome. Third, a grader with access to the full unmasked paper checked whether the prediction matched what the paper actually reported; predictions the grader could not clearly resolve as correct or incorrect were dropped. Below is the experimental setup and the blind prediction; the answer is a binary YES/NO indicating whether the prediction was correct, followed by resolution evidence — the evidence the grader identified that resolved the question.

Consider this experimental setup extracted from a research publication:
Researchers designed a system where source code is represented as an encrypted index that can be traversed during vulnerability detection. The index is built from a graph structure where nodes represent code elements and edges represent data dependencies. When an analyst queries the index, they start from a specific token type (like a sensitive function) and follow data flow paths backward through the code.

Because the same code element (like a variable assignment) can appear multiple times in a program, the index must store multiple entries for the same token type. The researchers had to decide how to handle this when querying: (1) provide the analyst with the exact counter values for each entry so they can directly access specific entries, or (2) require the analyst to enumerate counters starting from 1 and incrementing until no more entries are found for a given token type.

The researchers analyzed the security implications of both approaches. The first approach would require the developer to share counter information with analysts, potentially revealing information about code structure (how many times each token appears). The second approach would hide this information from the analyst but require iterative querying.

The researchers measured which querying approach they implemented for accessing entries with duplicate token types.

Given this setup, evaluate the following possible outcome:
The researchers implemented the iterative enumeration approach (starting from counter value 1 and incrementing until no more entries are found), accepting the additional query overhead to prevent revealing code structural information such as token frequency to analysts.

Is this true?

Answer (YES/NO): YES